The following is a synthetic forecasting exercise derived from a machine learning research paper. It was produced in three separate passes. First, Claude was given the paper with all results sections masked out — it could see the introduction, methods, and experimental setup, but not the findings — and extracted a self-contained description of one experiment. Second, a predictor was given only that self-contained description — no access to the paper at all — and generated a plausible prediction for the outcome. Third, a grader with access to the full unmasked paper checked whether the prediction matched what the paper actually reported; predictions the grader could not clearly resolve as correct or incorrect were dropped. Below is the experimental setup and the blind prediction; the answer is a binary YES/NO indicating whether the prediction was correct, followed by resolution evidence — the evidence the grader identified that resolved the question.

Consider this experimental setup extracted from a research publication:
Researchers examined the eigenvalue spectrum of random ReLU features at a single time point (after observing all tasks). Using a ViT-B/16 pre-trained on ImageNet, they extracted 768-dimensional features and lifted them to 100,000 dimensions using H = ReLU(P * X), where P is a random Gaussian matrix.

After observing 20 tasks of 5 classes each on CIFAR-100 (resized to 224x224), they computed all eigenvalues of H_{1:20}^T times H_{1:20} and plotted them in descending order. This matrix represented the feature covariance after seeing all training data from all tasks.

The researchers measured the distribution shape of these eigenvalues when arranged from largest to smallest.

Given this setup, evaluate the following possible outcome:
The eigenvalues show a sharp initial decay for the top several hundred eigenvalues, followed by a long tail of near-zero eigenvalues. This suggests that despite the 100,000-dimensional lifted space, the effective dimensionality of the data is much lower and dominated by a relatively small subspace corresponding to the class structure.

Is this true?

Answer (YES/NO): NO